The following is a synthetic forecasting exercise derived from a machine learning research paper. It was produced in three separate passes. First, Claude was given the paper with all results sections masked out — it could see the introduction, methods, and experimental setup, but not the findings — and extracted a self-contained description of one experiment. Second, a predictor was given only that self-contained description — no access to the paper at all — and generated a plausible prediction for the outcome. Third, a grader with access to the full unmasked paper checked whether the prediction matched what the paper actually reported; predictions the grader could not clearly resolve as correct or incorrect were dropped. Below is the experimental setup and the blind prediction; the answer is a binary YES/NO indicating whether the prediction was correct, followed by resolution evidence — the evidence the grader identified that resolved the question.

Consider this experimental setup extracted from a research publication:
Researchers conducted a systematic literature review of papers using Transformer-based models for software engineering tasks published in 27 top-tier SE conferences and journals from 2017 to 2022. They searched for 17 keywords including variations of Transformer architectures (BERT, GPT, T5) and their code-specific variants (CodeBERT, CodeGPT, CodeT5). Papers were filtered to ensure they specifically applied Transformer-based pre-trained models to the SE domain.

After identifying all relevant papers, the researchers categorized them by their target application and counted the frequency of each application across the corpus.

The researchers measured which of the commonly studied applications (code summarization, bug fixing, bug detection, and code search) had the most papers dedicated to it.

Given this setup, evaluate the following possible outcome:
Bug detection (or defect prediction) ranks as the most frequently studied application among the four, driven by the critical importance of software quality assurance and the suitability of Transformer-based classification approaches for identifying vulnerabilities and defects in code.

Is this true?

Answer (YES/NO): NO